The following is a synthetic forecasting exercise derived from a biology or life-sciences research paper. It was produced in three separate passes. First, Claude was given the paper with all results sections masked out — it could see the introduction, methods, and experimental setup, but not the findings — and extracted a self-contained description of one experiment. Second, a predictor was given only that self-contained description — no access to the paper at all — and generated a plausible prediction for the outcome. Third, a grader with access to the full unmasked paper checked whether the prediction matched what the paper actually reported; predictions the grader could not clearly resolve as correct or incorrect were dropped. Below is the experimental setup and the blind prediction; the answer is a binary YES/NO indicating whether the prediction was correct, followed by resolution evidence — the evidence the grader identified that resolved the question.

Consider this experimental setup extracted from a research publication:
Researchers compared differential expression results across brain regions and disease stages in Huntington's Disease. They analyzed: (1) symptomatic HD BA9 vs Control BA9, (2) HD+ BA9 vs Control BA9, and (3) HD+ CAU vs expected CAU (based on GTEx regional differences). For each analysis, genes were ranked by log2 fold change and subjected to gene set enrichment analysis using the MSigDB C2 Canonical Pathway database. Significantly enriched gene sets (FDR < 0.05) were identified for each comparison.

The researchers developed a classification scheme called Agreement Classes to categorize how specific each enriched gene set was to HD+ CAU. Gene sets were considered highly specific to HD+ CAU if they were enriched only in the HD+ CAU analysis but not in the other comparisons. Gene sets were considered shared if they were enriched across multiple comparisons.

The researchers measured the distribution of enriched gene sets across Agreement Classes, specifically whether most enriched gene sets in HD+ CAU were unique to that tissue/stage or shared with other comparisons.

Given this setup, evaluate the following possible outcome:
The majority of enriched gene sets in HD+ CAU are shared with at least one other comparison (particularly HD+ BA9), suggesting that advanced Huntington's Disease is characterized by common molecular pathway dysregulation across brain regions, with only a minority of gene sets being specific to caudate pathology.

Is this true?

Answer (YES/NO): NO